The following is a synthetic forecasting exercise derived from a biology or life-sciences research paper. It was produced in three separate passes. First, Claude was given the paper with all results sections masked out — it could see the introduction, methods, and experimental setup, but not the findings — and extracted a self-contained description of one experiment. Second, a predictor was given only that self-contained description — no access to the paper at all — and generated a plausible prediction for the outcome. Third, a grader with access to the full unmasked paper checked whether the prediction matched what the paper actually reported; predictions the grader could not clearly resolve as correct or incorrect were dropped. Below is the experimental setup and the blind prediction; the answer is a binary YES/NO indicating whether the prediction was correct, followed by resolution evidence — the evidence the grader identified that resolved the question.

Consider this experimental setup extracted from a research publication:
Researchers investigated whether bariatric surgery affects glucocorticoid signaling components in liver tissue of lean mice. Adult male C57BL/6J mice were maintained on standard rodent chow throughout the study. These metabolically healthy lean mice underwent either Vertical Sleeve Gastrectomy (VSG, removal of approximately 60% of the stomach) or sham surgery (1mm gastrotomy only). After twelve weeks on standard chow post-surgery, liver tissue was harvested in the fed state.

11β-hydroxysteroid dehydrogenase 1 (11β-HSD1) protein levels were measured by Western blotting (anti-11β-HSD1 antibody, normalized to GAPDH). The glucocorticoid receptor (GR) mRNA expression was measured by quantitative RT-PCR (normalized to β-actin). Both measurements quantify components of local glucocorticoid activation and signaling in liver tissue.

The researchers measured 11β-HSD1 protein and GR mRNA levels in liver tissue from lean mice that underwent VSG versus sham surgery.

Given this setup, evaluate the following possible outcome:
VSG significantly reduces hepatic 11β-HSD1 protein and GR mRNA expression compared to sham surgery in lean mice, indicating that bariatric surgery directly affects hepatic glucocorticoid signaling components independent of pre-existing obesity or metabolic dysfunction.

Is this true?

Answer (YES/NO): YES